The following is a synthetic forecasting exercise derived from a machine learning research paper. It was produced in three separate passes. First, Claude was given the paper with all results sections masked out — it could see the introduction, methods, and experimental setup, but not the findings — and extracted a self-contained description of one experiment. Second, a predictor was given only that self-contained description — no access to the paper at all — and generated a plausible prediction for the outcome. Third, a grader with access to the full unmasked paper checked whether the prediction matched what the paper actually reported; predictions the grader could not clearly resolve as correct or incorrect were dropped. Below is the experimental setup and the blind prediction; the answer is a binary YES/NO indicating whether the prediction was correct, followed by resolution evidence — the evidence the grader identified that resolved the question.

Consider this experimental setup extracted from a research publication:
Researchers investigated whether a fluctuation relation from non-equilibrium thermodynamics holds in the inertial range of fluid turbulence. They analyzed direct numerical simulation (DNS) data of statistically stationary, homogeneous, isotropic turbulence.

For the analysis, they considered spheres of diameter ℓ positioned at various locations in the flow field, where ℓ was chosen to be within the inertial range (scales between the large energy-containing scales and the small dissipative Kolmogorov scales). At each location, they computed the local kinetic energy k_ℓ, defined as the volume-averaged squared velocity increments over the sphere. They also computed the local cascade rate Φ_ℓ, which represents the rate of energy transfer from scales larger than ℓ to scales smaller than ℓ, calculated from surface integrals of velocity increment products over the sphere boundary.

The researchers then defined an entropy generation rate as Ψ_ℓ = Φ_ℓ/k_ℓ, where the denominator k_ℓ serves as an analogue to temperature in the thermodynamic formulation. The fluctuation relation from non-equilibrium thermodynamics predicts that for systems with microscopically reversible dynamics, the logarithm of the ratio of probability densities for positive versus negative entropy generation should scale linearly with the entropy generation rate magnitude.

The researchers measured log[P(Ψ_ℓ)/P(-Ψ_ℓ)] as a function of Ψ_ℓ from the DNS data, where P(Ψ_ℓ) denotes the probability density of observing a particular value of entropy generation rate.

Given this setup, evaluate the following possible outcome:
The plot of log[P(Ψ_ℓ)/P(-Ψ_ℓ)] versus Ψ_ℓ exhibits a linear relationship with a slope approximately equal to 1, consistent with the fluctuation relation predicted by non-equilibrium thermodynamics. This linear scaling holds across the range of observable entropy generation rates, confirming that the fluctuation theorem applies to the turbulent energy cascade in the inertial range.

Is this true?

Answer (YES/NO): YES